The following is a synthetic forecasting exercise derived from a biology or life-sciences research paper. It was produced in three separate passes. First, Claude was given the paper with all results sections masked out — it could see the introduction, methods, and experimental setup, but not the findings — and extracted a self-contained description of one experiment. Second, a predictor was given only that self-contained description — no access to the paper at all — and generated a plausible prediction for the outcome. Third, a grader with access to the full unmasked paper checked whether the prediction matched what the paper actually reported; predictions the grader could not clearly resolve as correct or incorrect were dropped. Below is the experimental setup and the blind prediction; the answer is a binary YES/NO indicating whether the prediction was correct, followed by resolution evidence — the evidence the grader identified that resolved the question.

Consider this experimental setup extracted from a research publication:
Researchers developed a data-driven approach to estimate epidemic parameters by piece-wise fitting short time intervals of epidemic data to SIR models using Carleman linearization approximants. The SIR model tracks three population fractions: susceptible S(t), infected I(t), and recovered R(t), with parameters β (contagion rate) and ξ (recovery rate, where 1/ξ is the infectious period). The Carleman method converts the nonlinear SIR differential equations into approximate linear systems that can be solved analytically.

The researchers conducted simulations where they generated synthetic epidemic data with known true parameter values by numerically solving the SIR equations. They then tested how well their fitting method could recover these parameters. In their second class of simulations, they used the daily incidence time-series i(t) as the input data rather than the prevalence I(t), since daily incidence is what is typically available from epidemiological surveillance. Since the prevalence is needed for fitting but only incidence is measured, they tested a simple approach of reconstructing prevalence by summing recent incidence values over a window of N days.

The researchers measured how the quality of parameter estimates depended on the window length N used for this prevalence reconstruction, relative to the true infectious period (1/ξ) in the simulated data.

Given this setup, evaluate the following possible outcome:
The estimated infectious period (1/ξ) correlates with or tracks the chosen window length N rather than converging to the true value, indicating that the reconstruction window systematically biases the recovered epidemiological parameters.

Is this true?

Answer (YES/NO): YES